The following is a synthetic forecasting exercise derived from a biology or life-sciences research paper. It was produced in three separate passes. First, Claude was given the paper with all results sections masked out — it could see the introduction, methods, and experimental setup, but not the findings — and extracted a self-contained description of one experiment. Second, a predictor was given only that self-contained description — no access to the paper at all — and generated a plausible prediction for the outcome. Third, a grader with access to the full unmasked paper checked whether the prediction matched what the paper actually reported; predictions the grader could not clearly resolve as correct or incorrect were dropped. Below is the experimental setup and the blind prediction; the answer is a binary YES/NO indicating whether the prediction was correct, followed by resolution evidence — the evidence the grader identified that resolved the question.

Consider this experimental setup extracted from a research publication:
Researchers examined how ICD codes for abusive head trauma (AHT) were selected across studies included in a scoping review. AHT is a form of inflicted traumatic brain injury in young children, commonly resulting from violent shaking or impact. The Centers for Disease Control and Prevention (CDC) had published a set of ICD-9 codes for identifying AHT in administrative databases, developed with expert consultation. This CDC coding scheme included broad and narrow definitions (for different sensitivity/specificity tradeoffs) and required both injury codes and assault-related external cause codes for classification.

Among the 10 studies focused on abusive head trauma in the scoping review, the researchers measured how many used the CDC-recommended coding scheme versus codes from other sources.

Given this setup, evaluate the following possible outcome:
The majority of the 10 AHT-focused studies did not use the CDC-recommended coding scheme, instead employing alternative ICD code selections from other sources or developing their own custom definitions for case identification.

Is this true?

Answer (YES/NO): NO